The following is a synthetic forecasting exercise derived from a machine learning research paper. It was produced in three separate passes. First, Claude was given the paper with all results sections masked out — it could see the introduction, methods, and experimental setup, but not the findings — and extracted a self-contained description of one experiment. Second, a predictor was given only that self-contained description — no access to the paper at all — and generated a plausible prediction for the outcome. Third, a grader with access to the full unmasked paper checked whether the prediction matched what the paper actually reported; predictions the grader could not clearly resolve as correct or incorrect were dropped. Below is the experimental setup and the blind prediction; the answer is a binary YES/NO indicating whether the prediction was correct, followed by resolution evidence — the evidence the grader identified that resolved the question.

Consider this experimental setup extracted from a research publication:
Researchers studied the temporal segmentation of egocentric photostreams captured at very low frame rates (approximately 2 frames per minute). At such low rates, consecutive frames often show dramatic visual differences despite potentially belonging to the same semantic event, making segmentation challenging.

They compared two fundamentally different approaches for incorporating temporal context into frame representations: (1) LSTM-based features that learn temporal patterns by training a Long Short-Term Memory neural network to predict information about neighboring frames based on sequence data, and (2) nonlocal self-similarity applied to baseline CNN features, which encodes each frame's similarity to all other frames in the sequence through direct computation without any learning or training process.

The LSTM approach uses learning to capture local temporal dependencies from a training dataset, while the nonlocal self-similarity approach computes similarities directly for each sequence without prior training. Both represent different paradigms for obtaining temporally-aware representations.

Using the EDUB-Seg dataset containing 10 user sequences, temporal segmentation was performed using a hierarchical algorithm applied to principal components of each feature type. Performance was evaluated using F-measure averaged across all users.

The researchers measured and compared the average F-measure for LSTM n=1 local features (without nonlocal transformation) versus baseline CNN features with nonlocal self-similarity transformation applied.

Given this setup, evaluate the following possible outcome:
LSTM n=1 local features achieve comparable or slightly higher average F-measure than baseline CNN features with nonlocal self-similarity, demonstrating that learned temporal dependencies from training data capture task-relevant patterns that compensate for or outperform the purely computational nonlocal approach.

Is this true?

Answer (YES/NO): NO